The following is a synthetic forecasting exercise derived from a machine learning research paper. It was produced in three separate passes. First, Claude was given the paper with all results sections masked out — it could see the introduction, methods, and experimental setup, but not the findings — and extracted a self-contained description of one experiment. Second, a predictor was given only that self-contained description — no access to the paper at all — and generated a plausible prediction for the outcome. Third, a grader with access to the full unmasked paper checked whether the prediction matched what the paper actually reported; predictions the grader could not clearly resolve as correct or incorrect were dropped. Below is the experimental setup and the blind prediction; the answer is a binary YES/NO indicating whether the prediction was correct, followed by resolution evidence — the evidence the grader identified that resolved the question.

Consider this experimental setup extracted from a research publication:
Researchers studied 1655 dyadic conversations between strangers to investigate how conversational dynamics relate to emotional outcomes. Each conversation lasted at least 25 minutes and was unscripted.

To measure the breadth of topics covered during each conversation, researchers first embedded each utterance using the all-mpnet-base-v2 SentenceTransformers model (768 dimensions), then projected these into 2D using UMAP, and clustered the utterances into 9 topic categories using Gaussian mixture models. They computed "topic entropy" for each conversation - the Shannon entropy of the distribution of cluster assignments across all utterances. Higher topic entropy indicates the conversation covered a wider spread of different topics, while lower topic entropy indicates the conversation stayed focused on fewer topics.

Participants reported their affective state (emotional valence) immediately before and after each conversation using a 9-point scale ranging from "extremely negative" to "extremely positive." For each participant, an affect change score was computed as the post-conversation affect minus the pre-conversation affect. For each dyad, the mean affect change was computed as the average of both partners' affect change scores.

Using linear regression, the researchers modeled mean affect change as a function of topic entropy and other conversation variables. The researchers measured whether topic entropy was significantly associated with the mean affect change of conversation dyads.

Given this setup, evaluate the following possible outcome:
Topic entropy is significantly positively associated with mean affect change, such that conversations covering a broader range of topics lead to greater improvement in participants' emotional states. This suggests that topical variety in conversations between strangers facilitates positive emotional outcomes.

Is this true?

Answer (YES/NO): YES